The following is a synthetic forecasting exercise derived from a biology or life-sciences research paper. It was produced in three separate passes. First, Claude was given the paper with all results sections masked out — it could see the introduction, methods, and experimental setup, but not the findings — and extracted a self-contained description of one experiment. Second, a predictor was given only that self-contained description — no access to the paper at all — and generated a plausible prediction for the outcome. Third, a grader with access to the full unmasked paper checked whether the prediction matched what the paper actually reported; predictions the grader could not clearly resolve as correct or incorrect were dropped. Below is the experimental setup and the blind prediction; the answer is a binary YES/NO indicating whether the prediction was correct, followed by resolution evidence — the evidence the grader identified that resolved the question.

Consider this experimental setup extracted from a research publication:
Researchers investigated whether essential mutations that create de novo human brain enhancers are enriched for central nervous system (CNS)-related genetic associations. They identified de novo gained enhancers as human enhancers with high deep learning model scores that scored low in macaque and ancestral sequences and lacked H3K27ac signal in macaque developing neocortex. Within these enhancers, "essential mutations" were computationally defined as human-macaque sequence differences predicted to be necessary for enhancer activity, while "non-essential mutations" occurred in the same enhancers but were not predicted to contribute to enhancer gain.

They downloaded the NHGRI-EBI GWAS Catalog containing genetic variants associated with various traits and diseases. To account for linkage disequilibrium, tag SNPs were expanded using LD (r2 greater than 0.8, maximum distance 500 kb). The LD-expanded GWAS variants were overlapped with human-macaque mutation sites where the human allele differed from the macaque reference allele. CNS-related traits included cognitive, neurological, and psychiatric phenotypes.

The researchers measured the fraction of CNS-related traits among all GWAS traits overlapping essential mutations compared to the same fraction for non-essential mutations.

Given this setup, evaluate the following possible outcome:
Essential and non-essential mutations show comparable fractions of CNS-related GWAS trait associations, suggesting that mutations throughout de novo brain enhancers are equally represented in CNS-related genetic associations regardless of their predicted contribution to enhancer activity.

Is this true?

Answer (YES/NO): NO